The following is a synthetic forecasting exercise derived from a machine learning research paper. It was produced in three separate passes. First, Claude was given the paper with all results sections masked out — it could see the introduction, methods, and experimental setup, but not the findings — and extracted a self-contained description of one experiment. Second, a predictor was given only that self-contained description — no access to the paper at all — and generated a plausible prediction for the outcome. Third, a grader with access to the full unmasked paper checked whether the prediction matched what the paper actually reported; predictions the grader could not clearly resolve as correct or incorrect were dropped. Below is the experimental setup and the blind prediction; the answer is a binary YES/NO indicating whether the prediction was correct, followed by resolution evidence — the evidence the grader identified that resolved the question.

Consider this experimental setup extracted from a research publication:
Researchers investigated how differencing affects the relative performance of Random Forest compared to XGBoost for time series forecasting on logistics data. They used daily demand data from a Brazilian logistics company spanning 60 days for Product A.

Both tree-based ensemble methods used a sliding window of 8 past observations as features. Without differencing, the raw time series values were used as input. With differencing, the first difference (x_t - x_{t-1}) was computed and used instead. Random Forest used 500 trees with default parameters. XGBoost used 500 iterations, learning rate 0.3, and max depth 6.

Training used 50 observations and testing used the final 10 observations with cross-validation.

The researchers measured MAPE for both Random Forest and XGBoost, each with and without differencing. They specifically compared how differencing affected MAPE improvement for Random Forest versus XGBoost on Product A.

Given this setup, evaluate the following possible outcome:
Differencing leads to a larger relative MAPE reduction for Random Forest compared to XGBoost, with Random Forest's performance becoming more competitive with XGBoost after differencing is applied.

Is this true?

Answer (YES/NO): NO